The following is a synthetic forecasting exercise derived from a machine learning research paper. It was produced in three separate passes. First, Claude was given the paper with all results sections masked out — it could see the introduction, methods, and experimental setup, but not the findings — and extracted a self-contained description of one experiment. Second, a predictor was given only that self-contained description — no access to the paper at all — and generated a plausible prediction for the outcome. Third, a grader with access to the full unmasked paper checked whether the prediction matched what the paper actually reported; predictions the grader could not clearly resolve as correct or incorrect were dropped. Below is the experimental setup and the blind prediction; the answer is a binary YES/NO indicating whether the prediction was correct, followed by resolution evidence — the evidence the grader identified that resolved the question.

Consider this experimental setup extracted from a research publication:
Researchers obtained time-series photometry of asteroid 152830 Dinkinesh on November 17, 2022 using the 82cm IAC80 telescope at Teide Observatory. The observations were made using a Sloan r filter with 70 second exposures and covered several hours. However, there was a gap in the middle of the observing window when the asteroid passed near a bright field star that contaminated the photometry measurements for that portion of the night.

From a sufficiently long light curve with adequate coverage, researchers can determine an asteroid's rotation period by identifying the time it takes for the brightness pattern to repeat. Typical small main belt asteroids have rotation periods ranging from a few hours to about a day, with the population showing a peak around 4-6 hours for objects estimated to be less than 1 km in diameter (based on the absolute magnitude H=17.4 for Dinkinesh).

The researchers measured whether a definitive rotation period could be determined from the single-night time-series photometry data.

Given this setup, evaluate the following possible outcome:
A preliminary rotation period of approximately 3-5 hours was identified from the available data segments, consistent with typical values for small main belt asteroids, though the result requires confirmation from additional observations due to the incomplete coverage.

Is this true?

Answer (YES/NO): NO